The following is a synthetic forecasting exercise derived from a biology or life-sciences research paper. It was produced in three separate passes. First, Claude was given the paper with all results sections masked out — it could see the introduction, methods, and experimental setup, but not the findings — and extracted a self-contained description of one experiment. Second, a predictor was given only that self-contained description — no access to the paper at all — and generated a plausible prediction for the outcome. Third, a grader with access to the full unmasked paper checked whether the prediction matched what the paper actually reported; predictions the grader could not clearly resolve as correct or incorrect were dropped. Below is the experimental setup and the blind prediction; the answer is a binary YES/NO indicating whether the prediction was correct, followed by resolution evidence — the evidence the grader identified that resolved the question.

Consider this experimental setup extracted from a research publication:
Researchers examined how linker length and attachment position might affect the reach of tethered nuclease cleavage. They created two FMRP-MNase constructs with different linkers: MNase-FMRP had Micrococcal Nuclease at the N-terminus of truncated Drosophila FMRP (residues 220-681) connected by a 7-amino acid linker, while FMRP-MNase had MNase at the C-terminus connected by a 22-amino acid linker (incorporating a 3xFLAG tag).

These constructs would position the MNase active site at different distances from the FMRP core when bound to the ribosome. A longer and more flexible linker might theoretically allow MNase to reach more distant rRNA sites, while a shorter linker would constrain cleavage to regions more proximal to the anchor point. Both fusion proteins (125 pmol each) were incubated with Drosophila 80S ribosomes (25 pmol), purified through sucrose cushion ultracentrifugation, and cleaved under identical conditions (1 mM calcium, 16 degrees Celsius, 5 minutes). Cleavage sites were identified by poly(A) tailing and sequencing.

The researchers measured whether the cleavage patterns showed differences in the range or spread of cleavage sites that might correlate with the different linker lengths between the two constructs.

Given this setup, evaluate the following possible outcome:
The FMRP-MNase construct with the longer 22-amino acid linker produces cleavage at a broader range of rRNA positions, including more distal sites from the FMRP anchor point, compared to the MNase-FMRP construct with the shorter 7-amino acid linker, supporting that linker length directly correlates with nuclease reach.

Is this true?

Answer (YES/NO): NO